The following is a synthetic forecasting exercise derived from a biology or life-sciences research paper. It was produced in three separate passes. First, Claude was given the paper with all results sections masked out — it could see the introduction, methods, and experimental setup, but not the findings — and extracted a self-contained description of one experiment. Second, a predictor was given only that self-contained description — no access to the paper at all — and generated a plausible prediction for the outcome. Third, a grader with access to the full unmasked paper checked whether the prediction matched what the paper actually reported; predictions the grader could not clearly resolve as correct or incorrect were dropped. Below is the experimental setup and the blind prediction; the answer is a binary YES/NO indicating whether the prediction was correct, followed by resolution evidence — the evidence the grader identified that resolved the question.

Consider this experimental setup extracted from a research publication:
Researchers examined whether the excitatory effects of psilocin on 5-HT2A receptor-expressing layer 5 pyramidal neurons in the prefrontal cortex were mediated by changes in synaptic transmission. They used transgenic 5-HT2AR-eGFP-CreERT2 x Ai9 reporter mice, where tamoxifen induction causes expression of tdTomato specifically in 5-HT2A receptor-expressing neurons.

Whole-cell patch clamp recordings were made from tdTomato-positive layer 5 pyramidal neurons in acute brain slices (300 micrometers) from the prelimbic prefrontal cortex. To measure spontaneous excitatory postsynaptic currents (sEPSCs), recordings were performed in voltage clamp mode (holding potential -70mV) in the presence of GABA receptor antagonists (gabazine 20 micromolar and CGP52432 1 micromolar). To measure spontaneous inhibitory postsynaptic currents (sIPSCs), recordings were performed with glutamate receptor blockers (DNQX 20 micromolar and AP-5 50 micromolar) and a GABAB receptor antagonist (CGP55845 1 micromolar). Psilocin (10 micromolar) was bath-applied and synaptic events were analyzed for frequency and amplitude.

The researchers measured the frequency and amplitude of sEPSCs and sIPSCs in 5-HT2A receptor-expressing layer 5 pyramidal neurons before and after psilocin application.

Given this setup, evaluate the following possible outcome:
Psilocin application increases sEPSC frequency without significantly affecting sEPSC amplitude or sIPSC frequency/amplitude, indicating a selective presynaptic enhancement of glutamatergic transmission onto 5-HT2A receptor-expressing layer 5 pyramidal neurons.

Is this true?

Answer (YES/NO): NO